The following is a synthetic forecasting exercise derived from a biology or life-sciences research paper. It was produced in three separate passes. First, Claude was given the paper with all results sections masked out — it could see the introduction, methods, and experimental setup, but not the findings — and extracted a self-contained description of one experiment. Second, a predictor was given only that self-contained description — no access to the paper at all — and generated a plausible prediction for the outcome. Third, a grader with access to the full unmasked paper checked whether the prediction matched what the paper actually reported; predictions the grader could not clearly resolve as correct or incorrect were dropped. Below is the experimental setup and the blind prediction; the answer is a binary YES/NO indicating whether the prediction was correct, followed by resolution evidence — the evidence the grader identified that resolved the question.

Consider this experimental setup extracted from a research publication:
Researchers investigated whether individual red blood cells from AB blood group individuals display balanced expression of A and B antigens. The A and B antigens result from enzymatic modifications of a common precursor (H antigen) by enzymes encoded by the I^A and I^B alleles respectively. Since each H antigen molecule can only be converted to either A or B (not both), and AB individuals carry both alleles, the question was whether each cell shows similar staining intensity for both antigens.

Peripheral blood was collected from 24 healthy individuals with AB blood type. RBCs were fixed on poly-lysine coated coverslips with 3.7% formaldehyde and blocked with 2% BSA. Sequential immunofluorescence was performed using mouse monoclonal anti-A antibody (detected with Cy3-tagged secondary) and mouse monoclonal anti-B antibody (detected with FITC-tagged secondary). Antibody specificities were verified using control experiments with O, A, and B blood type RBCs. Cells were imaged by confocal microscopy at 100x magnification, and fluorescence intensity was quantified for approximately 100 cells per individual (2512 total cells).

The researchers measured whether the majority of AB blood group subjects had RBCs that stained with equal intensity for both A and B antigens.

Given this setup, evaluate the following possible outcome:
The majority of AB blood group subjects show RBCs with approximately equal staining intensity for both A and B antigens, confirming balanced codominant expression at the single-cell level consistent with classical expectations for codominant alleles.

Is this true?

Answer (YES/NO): NO